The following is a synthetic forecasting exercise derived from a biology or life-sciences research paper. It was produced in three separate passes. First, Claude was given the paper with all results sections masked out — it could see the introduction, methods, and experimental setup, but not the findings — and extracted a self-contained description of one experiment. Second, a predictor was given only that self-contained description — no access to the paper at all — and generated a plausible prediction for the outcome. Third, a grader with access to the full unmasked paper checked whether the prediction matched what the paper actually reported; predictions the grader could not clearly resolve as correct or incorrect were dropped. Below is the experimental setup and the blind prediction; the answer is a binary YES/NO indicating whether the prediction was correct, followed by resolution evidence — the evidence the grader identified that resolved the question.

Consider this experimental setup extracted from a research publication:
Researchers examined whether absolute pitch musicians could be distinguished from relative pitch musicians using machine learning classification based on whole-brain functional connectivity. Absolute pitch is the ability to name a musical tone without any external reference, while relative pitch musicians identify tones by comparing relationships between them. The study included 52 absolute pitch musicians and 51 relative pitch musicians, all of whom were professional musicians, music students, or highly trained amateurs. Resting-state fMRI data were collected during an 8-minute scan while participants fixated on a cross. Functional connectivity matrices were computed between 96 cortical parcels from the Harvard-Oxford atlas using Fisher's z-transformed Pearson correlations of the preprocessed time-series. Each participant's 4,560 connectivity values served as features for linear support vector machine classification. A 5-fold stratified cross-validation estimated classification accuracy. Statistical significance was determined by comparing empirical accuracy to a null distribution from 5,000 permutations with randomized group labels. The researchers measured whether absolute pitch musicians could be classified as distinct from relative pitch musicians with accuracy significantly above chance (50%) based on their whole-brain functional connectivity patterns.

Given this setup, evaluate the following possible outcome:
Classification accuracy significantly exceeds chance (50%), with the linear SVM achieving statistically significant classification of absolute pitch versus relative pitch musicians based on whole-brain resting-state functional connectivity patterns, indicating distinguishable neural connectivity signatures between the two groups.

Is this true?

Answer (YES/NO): NO